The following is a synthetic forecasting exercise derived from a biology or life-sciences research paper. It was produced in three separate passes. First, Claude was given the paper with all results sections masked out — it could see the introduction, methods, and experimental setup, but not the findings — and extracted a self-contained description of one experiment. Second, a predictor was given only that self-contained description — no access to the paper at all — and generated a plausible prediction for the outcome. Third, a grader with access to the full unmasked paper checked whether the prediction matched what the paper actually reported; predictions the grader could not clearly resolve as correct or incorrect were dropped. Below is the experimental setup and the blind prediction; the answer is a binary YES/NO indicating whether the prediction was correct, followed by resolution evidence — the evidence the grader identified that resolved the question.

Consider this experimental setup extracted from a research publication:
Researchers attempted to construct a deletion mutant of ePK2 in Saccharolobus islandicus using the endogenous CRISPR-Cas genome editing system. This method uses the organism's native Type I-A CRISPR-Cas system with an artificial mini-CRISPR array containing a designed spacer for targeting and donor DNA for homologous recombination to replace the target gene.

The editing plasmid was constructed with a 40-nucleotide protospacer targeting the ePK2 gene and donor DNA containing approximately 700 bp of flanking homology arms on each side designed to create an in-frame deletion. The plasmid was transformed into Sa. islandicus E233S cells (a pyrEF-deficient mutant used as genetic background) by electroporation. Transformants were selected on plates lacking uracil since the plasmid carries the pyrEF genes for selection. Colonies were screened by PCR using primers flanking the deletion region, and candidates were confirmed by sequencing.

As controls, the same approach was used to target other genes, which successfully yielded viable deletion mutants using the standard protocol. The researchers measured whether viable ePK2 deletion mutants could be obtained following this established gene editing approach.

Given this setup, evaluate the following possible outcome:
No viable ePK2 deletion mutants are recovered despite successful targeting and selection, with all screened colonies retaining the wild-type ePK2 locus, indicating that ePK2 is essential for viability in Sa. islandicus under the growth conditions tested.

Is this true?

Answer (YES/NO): NO